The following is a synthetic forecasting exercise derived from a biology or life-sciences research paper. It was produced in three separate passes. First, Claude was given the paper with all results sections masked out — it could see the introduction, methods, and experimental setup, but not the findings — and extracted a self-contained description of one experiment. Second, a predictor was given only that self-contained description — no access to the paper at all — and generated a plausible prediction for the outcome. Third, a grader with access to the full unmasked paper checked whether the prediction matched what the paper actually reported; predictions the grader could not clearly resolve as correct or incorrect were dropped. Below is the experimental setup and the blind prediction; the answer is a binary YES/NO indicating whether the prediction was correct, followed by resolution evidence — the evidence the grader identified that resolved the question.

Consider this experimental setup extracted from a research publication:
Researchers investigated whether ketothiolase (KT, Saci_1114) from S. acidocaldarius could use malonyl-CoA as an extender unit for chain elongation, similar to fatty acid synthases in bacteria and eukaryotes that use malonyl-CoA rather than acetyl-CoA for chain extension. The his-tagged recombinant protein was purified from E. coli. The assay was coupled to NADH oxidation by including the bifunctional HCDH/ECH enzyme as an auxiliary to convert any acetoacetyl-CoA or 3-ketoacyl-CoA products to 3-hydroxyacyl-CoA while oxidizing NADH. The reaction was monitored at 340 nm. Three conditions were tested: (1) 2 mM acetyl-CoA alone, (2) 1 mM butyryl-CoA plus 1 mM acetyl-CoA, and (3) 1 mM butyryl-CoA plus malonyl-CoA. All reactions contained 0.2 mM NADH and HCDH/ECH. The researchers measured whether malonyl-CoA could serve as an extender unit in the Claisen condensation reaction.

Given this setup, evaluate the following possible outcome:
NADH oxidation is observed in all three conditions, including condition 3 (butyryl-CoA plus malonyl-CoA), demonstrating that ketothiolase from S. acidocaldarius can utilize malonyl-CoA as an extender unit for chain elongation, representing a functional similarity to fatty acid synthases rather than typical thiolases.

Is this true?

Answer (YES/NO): NO